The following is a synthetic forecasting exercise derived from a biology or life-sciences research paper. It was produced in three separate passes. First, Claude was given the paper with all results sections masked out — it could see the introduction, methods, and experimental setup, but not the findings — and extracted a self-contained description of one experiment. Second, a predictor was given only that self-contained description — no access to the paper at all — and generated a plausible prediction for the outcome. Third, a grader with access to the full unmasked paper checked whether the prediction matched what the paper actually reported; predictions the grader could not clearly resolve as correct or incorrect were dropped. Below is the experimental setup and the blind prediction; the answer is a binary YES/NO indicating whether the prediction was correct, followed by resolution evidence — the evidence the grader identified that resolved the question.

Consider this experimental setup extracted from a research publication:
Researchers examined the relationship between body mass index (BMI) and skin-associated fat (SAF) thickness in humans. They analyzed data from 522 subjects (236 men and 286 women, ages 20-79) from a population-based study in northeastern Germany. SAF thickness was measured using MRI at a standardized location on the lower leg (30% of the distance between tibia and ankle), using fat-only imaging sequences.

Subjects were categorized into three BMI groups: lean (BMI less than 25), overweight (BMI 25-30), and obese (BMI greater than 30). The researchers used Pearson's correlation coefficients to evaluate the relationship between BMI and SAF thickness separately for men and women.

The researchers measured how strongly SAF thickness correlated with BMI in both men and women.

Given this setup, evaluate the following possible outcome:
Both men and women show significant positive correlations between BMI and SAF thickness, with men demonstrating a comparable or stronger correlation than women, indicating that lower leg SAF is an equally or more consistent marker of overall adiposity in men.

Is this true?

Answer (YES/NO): NO